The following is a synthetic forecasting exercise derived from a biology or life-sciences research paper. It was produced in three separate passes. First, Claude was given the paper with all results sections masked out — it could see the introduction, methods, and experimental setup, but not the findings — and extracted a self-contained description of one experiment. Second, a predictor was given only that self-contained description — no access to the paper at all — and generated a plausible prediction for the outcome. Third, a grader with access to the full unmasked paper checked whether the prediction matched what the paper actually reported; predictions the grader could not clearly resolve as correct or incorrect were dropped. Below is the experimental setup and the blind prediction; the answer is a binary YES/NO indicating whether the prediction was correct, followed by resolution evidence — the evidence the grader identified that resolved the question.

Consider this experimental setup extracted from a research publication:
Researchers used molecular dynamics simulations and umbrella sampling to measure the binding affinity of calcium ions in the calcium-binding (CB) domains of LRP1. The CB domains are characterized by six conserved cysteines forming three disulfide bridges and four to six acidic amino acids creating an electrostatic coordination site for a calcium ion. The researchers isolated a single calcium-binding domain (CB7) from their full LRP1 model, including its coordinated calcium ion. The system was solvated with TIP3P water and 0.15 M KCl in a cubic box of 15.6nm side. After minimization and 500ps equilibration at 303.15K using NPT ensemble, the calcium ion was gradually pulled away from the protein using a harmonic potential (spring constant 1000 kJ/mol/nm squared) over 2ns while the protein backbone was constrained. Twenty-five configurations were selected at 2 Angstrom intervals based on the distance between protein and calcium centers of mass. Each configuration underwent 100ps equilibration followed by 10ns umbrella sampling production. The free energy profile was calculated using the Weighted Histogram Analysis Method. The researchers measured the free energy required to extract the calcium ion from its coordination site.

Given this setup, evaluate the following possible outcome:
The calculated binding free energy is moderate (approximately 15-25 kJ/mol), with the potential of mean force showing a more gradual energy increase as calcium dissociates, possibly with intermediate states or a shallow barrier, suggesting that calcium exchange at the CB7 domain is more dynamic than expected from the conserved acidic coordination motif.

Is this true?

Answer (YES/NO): NO